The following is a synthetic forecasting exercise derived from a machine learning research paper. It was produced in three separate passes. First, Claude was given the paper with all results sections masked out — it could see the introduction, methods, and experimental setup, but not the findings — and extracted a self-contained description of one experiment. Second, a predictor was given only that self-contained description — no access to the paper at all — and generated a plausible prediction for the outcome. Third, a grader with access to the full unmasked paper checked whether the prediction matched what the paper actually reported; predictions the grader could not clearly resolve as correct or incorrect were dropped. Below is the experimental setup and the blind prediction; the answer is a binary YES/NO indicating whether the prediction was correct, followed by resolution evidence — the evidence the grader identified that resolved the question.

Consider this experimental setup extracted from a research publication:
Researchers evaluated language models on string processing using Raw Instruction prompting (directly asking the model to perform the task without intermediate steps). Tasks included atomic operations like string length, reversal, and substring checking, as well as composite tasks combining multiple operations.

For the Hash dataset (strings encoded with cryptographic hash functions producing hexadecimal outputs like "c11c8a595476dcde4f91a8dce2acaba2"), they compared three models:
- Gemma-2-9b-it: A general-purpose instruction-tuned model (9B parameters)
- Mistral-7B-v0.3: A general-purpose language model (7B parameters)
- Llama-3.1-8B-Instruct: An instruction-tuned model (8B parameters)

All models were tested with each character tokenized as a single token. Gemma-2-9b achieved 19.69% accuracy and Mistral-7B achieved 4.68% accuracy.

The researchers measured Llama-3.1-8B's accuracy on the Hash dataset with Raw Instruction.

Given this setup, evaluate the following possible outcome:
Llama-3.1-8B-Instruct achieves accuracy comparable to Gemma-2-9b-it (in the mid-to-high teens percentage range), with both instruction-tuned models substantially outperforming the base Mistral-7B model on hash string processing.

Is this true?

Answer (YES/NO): YES